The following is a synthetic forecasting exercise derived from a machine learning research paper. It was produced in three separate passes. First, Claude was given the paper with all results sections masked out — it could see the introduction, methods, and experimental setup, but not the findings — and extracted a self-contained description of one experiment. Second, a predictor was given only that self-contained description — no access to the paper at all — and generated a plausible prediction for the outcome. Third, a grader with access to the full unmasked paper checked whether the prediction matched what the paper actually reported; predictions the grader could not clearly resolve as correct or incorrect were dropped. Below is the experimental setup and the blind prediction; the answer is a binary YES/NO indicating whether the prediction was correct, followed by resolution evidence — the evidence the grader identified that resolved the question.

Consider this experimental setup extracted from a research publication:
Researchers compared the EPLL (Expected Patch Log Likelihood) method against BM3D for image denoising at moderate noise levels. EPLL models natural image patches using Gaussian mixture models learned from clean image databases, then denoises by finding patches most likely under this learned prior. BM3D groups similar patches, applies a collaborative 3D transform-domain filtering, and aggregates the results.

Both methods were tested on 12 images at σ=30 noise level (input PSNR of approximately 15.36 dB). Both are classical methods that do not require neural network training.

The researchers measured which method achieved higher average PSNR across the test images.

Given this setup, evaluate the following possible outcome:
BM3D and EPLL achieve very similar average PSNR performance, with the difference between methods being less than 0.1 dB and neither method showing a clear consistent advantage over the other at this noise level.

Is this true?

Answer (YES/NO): NO